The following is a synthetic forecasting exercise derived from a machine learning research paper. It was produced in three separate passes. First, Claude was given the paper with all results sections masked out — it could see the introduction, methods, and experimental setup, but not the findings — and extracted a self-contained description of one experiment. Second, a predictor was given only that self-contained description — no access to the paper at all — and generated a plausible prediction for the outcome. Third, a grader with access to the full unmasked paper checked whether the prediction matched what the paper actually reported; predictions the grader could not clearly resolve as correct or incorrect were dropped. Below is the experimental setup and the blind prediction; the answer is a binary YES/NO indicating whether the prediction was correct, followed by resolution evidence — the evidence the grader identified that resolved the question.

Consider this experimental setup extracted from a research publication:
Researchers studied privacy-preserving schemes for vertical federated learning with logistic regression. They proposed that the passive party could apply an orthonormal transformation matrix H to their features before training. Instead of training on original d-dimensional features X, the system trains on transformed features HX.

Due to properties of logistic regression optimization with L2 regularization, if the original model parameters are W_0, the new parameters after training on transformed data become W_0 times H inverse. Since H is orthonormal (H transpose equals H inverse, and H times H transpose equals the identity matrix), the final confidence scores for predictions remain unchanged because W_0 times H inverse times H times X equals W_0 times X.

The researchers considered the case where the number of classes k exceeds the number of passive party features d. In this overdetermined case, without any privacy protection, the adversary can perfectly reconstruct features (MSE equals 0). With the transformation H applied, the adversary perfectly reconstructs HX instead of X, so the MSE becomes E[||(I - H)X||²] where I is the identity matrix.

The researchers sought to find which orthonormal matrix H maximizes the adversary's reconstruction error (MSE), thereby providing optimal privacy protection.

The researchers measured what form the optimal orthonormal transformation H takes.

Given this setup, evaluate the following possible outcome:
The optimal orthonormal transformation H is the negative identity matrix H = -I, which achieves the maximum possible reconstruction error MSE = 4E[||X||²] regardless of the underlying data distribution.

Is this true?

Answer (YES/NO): YES